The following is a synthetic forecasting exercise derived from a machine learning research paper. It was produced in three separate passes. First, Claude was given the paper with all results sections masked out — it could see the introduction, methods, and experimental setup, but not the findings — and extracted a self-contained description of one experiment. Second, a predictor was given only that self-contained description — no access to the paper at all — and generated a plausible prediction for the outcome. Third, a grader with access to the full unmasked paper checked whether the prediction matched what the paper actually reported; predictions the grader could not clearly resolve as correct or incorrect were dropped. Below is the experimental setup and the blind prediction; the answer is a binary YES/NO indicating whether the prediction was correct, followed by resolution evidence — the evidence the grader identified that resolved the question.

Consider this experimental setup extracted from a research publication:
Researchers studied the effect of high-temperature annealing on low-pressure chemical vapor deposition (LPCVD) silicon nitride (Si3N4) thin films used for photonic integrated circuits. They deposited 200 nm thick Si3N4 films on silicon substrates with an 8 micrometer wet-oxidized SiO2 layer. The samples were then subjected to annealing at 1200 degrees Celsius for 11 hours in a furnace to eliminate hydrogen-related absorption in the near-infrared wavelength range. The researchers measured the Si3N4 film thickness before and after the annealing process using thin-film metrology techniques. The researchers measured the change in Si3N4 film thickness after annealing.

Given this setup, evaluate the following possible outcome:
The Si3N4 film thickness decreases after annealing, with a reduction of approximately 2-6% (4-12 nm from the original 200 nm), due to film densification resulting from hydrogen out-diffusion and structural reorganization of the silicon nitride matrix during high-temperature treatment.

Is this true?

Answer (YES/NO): YES